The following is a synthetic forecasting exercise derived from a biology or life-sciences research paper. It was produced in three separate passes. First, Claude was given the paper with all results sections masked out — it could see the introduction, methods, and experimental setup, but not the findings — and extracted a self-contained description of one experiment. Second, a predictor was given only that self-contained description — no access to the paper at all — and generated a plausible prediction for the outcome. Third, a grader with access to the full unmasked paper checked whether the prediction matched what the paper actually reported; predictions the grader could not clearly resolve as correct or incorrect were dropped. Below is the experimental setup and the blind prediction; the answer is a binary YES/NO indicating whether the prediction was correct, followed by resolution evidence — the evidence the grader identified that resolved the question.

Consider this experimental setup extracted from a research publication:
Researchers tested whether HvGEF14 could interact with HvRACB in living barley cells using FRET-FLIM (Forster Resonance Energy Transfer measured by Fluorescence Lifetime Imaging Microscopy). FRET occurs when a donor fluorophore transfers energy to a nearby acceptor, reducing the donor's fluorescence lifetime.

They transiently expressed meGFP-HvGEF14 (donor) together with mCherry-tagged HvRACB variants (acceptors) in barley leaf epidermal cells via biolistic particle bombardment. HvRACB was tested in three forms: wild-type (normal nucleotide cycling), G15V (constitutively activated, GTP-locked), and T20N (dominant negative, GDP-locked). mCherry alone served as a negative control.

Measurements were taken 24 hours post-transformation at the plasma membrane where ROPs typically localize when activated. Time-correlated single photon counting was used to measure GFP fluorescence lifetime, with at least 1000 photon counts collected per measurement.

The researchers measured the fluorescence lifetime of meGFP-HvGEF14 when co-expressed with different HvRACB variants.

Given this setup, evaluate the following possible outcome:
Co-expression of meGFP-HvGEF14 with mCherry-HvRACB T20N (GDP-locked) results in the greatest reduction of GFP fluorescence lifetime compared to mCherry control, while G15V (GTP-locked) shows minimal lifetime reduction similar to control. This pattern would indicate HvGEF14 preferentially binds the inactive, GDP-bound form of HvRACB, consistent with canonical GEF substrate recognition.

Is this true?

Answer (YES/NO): NO